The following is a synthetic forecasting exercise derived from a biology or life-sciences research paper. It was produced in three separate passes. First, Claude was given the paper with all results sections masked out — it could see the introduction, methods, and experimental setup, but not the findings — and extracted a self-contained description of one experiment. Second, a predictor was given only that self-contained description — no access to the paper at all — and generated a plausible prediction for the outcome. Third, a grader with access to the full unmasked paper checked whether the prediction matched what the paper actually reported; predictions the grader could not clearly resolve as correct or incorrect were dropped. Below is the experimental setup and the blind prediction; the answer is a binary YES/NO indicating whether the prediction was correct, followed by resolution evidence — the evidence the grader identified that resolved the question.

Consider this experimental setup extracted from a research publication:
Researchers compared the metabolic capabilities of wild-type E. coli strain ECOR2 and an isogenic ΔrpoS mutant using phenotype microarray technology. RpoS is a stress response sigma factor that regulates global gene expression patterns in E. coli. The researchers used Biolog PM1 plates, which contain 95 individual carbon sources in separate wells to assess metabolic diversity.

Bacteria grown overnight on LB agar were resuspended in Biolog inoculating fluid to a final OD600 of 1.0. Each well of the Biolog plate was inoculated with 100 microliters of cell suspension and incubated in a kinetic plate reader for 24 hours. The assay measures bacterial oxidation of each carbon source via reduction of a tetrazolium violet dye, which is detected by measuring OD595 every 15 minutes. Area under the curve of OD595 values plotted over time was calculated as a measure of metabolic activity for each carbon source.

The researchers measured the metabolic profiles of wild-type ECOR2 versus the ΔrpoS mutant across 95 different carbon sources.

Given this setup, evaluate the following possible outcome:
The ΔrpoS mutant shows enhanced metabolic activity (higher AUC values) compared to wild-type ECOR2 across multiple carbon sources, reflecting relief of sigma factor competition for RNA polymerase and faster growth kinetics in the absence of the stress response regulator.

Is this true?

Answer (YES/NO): NO